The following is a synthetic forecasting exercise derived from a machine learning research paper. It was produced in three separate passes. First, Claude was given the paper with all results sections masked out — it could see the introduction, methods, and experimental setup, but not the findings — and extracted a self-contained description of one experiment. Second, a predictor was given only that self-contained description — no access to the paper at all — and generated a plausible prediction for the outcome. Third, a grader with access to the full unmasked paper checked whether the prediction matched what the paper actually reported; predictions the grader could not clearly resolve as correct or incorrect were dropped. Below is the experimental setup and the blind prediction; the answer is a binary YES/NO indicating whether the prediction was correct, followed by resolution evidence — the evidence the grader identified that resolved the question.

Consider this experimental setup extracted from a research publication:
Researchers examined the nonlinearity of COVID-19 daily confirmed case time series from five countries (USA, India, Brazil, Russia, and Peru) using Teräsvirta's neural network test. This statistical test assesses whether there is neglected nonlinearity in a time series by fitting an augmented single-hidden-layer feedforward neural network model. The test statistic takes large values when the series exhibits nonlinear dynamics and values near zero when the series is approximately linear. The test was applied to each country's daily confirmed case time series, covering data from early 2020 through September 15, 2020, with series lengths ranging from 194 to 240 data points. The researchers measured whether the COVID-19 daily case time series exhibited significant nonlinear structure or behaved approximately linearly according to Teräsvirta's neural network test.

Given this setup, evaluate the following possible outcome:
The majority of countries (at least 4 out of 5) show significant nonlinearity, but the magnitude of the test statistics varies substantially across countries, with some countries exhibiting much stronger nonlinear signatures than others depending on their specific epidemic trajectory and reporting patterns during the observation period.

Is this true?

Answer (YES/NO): NO